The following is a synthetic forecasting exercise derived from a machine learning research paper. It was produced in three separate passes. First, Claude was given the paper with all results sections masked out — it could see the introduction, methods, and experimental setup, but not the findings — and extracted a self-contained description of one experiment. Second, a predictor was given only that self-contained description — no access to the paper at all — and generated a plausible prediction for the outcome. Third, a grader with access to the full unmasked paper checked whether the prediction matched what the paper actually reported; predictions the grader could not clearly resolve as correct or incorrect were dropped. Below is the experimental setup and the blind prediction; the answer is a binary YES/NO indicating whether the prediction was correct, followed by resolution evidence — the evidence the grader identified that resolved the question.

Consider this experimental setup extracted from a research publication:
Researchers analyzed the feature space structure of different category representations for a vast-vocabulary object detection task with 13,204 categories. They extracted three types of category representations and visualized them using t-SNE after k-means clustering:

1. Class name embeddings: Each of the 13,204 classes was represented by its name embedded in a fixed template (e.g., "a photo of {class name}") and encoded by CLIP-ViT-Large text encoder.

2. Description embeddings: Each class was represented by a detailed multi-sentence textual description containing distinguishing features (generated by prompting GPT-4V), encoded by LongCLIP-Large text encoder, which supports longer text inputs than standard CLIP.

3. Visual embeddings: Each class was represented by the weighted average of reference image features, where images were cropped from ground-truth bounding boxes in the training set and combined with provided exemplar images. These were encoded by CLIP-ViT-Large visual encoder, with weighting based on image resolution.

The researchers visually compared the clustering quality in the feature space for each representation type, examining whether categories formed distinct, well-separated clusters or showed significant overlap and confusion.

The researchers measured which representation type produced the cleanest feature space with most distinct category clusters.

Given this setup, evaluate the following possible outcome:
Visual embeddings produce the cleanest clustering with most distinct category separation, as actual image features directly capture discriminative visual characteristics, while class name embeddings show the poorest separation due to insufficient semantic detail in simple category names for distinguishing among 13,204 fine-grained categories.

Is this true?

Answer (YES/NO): YES